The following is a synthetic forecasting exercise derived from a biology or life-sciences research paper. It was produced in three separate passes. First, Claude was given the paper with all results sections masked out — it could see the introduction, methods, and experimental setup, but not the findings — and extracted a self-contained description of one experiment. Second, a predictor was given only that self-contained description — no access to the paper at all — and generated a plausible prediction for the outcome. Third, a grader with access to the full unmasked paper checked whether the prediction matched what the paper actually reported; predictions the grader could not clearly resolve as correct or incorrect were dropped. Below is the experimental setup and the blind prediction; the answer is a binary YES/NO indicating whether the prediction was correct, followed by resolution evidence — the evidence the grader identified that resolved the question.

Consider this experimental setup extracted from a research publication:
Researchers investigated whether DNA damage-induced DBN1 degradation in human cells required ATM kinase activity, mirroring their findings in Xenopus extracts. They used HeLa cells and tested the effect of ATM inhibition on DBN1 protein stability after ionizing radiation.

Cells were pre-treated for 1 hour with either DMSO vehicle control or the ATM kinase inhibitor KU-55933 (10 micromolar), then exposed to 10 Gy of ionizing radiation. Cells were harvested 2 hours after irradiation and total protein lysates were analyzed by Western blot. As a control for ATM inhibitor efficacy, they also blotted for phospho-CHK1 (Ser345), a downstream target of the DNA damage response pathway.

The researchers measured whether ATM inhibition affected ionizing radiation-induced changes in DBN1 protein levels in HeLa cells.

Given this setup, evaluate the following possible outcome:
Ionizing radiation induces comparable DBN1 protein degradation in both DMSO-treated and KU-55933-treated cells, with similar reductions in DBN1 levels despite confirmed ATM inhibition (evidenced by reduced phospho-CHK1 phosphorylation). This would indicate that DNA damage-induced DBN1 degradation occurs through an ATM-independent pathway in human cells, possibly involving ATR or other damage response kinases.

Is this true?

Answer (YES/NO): NO